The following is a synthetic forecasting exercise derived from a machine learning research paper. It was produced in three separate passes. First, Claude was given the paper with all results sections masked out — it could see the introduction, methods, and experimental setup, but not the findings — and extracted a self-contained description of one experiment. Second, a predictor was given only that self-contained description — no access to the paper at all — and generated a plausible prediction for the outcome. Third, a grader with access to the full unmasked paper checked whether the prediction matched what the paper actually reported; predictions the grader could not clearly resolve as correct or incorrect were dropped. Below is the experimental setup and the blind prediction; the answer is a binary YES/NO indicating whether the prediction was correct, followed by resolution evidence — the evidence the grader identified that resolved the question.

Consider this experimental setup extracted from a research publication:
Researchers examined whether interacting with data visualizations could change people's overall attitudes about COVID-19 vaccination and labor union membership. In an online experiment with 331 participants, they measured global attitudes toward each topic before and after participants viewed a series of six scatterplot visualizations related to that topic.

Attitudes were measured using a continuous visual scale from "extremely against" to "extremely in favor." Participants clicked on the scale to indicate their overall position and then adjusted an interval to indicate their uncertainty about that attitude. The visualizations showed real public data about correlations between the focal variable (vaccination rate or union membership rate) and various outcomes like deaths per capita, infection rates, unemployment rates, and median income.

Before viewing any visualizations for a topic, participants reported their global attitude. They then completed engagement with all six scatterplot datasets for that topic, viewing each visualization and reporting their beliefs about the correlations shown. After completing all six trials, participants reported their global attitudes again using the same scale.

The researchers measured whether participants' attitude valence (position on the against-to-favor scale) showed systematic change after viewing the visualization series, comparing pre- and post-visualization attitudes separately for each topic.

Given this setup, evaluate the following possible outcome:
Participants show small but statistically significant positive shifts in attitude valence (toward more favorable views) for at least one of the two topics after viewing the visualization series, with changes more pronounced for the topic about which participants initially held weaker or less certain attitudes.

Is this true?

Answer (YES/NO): NO